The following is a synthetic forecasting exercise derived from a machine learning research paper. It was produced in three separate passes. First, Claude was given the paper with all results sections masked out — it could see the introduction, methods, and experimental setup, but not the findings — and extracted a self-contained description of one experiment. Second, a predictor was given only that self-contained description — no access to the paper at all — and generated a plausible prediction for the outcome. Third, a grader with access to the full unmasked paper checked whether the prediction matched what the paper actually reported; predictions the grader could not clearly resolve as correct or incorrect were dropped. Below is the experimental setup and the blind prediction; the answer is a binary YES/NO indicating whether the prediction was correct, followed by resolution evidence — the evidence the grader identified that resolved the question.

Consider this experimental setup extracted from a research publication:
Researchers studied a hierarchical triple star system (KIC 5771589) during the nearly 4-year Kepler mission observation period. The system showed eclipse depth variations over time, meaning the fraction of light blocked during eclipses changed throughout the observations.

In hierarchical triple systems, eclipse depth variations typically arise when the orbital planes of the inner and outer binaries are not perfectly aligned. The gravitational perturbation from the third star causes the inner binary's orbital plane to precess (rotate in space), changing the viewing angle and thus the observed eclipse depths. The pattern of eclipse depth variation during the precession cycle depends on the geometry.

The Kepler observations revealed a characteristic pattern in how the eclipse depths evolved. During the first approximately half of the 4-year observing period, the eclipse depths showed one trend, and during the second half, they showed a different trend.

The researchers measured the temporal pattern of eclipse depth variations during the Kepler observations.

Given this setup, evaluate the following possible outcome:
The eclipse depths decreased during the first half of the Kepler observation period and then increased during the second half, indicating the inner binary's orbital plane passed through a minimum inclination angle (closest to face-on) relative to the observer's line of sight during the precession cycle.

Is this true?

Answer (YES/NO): YES